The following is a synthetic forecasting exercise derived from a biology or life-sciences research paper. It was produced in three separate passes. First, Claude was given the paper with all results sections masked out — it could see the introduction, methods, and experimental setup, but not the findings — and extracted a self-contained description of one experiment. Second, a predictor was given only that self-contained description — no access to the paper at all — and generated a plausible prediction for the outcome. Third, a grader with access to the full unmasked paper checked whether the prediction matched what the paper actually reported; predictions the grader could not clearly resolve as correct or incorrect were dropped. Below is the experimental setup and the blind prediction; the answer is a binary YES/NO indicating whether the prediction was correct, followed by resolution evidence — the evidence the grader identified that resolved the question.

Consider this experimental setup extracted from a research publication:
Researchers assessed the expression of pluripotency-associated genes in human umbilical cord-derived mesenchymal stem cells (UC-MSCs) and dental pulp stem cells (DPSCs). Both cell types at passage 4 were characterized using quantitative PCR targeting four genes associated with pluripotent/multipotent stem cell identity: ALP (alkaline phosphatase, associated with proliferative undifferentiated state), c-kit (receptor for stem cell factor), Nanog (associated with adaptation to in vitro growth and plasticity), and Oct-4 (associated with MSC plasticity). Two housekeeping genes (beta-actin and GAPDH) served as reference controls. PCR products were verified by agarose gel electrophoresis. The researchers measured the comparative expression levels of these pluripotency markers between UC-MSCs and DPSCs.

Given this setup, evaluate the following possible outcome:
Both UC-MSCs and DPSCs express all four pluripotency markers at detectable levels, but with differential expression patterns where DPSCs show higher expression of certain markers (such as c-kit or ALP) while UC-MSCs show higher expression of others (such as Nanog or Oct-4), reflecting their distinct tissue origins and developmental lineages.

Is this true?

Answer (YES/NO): NO